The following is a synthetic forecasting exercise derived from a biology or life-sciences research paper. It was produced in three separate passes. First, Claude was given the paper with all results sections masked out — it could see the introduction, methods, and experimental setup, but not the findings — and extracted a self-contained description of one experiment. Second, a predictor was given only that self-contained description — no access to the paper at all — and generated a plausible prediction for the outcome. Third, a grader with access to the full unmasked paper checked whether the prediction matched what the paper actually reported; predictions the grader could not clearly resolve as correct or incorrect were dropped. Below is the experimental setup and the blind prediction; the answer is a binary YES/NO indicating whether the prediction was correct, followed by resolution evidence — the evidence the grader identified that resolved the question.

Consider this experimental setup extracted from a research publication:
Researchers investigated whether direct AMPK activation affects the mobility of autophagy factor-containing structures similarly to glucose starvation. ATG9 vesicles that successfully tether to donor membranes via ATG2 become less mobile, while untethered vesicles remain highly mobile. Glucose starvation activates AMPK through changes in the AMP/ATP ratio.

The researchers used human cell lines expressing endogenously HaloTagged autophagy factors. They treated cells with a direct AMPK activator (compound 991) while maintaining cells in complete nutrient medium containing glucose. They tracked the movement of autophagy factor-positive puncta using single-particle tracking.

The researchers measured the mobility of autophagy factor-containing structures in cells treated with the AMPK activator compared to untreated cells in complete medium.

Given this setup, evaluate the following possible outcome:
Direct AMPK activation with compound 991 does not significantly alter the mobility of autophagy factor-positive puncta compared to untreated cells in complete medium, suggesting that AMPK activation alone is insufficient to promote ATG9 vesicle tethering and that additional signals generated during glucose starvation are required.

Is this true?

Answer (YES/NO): NO